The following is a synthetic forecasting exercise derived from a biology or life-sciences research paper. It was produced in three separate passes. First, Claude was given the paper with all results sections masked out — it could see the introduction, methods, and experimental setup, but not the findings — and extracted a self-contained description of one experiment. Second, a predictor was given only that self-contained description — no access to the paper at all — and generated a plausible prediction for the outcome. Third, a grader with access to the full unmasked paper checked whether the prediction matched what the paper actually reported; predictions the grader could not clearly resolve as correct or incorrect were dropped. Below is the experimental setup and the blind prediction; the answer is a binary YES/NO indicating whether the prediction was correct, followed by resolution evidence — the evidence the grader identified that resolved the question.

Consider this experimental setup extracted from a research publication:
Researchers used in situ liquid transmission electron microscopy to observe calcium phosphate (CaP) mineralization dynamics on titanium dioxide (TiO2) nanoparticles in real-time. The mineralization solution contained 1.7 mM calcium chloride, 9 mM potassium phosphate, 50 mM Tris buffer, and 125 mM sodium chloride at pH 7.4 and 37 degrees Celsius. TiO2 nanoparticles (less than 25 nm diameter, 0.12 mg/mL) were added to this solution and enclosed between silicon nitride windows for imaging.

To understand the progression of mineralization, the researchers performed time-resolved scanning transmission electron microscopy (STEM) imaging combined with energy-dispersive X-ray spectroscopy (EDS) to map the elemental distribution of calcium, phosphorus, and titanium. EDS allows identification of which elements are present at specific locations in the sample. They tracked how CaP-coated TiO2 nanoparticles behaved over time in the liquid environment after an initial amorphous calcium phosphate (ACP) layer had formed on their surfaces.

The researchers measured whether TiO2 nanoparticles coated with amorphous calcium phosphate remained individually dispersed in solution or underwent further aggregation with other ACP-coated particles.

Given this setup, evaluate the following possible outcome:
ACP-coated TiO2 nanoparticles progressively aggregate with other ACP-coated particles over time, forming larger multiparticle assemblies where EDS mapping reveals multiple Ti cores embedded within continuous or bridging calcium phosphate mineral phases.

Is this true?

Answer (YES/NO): YES